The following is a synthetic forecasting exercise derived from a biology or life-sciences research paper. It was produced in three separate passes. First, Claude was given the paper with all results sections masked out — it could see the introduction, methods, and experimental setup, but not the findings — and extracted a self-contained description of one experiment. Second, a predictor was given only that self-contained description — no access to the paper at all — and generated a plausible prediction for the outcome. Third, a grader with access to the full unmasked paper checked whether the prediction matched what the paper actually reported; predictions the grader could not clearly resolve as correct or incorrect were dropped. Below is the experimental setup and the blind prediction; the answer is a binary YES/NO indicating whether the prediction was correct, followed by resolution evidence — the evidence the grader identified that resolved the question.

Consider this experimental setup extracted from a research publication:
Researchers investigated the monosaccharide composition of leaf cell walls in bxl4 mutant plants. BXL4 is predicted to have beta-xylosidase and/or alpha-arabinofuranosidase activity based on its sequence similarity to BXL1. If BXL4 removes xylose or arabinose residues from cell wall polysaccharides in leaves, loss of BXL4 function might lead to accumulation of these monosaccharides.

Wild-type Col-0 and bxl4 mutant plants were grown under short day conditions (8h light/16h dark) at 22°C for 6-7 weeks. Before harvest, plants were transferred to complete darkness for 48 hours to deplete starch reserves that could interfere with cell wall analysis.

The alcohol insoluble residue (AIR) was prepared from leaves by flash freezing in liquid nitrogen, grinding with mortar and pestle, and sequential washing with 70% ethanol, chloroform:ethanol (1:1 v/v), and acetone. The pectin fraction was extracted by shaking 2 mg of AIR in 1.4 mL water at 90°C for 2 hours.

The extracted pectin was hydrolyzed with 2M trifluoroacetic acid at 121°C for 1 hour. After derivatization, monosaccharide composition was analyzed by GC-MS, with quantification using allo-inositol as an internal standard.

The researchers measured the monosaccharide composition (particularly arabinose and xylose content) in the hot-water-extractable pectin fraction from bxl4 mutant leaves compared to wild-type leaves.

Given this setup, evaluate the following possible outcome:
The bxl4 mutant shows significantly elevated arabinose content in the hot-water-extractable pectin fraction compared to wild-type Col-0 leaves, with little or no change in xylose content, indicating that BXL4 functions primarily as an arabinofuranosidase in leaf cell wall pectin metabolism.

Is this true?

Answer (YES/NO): NO